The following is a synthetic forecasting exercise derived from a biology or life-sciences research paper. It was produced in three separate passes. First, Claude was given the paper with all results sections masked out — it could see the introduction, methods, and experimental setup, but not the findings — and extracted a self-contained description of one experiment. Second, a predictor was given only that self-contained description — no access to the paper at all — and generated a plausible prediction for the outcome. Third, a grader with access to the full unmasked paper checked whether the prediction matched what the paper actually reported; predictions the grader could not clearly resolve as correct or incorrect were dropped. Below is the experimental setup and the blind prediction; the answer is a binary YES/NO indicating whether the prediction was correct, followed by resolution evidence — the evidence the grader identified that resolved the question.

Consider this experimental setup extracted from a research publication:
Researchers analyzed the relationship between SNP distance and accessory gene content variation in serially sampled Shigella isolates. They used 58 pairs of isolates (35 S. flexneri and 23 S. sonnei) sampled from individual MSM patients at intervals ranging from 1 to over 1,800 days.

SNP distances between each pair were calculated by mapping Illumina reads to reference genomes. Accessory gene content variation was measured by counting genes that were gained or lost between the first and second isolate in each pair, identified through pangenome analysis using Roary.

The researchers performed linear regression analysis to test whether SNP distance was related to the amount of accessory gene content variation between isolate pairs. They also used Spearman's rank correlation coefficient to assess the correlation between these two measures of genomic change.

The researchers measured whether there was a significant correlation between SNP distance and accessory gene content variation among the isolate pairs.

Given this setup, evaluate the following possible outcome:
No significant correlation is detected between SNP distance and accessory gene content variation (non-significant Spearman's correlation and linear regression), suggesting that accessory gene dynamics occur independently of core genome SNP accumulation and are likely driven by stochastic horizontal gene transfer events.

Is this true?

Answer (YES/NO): NO